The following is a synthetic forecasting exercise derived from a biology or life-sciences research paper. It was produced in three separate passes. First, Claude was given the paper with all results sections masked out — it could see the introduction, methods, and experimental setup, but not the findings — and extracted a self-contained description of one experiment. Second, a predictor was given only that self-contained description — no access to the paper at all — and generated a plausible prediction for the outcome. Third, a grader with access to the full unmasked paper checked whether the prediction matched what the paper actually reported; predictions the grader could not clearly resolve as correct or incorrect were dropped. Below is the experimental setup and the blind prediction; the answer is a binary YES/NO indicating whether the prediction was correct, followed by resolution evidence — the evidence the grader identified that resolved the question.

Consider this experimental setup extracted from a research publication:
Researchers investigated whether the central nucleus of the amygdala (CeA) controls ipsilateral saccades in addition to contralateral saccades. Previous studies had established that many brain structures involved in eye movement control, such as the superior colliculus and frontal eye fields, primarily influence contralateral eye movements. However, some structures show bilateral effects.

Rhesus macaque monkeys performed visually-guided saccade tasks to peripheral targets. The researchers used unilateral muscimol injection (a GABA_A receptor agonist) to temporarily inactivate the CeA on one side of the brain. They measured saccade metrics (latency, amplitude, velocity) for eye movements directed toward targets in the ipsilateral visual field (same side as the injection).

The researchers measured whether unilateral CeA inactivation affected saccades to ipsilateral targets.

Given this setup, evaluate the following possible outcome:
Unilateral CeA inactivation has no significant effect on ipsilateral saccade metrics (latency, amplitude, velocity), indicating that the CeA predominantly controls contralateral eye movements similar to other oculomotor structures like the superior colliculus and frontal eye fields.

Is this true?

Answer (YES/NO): NO